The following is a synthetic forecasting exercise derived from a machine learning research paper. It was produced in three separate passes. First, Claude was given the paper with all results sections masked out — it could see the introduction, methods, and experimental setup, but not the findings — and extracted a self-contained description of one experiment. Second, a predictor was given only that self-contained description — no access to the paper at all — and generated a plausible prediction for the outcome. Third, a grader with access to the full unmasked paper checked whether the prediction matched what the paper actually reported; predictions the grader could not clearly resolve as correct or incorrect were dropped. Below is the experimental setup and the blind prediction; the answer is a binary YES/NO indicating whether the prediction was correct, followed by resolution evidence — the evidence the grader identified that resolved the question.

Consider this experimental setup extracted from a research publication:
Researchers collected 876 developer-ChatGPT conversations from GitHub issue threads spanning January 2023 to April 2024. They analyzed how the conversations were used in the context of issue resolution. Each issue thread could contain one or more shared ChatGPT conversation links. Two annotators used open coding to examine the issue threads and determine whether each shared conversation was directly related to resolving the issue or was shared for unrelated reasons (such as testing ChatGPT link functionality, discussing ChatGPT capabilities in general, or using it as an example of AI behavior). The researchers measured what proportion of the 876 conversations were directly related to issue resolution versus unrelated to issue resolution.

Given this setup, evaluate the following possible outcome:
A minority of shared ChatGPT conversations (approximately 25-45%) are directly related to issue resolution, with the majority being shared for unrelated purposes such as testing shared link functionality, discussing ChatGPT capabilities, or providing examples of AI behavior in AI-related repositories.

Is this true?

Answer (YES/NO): NO